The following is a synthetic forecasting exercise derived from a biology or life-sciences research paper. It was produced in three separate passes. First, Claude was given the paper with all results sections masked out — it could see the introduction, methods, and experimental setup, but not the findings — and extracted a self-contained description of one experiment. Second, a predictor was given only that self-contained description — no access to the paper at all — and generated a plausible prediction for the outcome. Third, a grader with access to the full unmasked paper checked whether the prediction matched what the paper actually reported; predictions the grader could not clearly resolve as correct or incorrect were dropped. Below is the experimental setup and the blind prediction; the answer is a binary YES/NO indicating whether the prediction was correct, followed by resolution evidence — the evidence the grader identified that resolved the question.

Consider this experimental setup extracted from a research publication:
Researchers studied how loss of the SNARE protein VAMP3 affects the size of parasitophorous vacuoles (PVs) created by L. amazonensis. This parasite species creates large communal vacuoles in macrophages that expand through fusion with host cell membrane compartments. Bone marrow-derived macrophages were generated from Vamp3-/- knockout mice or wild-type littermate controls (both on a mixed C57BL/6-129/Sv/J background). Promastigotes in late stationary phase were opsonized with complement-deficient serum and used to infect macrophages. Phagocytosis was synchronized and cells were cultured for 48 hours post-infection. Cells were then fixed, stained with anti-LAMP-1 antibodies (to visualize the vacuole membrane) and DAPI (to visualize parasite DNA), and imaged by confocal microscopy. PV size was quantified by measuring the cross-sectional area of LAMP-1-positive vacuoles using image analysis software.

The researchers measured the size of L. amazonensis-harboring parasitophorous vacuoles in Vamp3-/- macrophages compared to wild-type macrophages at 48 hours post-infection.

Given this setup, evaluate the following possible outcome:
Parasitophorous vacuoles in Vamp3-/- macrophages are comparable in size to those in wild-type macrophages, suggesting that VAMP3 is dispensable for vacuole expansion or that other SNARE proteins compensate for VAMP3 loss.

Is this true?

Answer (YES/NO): NO